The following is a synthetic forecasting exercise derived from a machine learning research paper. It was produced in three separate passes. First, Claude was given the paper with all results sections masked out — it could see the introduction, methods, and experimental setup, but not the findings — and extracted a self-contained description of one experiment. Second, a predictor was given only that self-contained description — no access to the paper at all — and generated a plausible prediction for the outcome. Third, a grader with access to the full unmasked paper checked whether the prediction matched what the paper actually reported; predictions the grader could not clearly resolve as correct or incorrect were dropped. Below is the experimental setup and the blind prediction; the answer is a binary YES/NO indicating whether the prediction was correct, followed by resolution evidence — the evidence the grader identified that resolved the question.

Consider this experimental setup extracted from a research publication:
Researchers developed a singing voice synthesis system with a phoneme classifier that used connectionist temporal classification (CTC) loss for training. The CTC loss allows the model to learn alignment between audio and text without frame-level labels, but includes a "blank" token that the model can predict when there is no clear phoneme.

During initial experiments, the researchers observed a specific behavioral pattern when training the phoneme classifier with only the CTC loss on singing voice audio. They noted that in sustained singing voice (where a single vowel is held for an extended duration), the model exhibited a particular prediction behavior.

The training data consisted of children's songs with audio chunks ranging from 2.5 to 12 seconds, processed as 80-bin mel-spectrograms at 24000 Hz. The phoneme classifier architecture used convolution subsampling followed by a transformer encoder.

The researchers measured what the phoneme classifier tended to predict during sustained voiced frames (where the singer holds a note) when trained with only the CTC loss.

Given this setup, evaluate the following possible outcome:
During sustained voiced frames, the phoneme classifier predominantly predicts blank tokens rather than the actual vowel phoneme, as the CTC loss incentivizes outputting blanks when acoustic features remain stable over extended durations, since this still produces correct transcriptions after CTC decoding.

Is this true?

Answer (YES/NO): YES